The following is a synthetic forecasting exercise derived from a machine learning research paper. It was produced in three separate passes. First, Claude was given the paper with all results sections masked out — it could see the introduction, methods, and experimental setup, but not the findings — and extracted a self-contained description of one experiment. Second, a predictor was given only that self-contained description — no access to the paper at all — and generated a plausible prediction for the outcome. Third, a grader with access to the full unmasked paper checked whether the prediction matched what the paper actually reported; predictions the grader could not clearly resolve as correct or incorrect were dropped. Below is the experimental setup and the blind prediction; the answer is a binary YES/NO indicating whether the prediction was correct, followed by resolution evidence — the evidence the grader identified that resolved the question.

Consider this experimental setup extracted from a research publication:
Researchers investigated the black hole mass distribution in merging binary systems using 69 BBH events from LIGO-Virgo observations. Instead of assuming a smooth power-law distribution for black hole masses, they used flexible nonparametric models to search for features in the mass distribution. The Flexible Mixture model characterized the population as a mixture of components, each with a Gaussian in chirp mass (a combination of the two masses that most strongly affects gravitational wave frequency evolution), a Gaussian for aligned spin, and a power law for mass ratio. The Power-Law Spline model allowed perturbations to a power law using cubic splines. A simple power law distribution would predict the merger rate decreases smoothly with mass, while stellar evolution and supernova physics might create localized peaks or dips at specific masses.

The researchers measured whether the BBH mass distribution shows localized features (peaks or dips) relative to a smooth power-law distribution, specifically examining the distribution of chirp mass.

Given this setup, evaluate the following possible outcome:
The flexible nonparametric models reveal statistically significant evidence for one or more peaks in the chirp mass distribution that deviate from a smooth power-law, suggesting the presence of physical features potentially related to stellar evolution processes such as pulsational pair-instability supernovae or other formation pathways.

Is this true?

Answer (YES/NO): YES